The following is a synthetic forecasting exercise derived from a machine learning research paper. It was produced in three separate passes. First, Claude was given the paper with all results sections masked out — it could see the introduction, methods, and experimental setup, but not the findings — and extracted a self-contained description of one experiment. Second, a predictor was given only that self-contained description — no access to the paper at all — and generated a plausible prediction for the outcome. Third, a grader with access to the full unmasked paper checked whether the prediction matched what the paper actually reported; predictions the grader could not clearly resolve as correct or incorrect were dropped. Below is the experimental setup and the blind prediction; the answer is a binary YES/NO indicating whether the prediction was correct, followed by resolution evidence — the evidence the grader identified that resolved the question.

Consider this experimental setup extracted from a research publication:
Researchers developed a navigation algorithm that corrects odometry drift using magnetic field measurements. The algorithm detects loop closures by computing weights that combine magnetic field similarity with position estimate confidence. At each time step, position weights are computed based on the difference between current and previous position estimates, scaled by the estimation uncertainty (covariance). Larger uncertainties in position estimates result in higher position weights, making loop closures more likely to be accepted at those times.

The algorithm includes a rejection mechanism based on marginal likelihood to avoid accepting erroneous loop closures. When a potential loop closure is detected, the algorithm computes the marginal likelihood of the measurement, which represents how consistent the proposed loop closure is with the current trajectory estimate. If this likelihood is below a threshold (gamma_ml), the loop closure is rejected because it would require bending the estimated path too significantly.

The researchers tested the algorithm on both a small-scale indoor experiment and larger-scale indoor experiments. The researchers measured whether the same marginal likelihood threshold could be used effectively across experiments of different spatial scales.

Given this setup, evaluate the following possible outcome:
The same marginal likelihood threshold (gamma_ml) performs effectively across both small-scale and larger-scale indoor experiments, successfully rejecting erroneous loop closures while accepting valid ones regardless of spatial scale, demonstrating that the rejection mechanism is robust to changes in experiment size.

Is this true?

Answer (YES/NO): NO